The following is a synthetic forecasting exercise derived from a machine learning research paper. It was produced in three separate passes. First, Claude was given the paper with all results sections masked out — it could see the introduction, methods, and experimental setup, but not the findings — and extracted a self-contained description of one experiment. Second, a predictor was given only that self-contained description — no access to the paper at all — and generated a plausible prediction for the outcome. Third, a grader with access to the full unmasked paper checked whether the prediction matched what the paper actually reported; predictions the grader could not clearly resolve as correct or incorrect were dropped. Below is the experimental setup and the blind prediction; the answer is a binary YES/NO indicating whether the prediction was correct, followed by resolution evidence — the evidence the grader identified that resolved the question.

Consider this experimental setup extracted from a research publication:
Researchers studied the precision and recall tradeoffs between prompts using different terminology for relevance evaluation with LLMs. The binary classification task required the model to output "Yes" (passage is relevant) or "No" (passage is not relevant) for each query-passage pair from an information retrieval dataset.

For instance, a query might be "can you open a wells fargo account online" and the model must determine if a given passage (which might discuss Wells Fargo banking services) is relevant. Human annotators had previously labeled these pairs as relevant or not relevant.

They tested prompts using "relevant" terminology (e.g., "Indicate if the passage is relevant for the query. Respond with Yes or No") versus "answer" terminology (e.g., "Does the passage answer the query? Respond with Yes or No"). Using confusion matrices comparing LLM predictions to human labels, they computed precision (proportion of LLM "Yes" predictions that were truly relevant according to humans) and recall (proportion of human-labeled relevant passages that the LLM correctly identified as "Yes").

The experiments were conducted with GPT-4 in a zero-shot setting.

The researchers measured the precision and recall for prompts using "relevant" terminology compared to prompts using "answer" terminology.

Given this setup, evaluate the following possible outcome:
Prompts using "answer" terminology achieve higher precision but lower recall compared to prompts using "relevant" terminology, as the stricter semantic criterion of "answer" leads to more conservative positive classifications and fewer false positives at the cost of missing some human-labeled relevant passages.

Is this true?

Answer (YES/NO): YES